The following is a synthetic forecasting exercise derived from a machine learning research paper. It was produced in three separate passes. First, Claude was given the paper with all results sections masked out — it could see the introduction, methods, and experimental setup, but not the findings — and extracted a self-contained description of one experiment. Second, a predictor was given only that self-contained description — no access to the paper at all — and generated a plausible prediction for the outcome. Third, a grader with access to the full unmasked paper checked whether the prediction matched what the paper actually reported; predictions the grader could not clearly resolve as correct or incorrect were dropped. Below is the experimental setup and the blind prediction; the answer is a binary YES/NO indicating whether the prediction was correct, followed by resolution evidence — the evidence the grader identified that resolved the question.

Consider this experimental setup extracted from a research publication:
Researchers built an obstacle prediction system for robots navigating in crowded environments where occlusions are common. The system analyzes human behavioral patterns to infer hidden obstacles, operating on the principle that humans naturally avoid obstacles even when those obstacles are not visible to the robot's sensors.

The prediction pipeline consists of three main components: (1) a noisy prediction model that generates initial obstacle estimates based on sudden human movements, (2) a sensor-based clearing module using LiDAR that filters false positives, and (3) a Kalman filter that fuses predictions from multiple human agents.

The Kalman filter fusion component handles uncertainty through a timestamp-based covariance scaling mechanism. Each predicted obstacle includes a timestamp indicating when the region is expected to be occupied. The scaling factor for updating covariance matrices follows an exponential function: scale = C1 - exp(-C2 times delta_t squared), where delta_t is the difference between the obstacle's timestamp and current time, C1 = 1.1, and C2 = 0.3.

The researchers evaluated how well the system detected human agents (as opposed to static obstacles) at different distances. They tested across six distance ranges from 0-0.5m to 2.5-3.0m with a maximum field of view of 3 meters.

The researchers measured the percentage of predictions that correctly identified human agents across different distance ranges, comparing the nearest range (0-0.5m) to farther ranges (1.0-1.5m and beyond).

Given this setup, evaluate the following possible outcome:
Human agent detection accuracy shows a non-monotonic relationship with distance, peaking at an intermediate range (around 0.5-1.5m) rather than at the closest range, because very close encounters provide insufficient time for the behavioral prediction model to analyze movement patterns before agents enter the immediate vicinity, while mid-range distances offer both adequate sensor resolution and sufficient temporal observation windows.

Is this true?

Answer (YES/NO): YES